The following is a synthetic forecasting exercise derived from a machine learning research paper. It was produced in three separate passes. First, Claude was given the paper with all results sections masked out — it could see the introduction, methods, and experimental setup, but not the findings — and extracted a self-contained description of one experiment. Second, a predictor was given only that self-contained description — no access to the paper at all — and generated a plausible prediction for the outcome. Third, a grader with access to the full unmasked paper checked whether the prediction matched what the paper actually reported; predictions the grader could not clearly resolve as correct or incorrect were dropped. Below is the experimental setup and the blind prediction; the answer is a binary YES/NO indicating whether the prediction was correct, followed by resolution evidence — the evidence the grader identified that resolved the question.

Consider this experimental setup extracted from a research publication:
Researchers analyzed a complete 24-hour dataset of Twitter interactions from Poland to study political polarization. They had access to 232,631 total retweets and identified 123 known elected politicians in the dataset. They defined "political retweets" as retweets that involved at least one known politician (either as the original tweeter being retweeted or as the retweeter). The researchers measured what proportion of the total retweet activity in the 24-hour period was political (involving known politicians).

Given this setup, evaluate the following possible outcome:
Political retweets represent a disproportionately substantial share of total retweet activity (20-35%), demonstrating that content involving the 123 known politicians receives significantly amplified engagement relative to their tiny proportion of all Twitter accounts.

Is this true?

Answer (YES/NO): NO